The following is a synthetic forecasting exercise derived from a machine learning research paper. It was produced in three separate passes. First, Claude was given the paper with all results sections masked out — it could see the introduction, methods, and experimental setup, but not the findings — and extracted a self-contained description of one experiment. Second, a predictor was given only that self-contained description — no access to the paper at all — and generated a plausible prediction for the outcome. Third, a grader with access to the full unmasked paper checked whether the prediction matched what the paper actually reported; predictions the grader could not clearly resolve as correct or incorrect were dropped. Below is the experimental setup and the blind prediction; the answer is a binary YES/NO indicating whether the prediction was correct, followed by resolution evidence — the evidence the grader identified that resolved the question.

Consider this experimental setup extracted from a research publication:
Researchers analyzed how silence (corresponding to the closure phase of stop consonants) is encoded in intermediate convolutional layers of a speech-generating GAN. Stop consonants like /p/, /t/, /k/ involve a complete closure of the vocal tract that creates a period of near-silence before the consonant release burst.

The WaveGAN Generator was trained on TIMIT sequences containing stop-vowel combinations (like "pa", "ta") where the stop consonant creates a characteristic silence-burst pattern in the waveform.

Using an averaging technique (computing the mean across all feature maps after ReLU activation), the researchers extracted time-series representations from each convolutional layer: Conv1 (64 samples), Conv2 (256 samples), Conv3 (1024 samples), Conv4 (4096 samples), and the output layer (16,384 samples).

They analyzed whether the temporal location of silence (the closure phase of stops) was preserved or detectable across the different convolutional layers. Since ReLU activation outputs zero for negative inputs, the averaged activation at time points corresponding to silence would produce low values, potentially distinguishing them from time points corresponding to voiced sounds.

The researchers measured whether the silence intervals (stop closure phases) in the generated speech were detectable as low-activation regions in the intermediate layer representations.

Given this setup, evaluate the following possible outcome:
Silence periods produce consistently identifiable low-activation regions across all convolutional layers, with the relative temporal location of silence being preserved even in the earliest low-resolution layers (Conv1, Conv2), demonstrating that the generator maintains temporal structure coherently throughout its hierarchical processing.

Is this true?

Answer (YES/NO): NO